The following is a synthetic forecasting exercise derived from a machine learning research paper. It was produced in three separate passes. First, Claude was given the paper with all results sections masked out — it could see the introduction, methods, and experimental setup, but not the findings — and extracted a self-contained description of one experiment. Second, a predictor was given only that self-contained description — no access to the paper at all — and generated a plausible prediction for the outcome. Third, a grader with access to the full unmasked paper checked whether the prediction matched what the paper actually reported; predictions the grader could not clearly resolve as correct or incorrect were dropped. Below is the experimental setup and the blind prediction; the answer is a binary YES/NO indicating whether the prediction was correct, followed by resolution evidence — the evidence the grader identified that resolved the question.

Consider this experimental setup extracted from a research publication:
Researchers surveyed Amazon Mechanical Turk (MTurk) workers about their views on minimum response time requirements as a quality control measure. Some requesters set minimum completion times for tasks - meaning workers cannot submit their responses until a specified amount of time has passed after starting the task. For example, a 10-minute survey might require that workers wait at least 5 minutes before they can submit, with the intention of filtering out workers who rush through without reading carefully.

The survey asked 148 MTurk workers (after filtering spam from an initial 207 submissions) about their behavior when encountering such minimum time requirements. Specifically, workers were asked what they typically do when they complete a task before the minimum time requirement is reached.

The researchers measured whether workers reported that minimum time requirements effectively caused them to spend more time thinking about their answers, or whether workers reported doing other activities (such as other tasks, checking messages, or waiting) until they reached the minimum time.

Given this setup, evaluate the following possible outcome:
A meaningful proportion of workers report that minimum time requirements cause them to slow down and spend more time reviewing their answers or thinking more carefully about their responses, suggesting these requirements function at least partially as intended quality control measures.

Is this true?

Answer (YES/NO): NO